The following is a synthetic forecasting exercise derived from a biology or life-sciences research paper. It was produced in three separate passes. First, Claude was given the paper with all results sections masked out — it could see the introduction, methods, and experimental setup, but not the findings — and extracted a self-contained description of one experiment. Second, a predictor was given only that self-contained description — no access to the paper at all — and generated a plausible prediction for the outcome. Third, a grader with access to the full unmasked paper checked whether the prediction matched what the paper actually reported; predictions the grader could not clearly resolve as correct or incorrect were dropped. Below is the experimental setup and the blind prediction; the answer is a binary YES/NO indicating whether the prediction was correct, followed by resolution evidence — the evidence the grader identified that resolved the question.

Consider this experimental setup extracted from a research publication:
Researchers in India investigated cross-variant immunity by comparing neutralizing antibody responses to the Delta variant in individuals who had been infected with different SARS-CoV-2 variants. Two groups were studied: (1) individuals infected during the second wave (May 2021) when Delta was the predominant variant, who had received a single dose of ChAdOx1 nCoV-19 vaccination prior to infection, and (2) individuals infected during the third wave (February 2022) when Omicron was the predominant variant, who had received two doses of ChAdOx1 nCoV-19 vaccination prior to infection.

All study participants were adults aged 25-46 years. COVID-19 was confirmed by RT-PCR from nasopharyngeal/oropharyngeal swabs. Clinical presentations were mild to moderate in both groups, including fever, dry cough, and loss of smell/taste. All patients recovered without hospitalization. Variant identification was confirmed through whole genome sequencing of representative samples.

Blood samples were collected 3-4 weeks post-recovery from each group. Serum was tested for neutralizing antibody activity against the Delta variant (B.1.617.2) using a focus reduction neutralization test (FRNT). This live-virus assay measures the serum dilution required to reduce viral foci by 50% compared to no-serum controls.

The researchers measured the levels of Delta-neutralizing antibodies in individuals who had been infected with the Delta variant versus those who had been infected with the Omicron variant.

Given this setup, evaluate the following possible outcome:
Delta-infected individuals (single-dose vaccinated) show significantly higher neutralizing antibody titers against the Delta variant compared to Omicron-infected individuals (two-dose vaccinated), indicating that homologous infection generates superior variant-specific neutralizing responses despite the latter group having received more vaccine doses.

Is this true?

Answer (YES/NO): NO